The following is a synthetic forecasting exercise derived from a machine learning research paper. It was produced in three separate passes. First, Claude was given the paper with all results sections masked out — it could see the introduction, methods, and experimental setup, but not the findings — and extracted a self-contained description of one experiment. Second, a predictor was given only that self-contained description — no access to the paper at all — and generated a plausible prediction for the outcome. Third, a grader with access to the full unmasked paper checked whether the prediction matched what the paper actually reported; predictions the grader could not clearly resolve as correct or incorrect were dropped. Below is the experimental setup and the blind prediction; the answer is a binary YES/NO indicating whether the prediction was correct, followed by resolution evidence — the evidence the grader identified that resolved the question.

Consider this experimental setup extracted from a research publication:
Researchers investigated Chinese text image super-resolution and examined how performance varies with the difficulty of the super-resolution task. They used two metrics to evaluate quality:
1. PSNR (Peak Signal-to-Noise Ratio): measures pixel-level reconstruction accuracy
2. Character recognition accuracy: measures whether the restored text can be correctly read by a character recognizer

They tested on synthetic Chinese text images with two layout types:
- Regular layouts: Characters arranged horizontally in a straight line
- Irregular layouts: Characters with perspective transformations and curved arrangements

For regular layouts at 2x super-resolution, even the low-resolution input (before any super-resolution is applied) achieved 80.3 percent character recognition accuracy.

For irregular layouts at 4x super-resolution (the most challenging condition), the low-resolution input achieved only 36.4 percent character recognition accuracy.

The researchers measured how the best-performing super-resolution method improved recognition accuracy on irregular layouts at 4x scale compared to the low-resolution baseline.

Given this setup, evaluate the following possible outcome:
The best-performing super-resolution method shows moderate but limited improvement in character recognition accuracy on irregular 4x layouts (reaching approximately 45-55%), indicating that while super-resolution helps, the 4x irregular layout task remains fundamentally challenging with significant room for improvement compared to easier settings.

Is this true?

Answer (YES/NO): NO